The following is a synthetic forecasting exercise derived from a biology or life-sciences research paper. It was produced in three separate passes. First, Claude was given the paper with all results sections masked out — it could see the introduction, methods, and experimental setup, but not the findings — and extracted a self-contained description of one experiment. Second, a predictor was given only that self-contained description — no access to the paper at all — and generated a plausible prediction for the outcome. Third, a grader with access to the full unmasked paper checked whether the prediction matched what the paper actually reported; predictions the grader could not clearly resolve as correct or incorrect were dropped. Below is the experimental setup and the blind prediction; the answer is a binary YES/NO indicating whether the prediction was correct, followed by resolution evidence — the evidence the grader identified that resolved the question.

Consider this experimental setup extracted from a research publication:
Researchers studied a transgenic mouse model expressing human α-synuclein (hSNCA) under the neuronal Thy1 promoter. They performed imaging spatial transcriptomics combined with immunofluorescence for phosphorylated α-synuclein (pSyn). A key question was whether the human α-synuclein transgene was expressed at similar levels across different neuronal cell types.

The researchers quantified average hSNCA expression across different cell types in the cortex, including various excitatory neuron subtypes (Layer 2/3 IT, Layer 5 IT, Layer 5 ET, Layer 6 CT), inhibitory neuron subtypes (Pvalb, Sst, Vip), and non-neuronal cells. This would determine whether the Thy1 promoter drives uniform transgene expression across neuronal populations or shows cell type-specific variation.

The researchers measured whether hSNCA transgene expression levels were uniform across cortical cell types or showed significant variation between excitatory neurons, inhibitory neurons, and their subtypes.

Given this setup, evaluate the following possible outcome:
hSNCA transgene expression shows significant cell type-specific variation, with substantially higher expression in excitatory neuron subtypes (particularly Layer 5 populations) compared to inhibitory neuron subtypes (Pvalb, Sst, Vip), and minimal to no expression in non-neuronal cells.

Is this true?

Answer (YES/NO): NO